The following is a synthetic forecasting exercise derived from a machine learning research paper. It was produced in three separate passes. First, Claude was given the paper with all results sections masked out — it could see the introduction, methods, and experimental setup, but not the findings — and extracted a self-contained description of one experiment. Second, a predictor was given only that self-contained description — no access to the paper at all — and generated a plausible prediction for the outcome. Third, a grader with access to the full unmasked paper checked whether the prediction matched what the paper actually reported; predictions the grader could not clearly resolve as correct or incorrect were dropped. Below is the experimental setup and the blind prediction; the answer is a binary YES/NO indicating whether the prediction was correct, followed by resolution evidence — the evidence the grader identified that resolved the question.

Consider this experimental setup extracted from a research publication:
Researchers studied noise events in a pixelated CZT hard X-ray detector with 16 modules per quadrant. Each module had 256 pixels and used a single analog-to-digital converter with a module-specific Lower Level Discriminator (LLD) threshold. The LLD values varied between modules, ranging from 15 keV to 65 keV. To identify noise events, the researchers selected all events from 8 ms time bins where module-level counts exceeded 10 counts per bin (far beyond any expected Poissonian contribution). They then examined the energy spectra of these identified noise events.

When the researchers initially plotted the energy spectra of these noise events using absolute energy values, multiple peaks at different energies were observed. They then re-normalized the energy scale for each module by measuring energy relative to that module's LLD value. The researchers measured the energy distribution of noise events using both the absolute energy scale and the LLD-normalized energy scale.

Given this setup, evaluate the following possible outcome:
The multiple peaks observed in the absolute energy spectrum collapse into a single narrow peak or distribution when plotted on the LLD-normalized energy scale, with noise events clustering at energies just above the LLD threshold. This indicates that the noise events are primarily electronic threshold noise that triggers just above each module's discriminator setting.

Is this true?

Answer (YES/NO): YES